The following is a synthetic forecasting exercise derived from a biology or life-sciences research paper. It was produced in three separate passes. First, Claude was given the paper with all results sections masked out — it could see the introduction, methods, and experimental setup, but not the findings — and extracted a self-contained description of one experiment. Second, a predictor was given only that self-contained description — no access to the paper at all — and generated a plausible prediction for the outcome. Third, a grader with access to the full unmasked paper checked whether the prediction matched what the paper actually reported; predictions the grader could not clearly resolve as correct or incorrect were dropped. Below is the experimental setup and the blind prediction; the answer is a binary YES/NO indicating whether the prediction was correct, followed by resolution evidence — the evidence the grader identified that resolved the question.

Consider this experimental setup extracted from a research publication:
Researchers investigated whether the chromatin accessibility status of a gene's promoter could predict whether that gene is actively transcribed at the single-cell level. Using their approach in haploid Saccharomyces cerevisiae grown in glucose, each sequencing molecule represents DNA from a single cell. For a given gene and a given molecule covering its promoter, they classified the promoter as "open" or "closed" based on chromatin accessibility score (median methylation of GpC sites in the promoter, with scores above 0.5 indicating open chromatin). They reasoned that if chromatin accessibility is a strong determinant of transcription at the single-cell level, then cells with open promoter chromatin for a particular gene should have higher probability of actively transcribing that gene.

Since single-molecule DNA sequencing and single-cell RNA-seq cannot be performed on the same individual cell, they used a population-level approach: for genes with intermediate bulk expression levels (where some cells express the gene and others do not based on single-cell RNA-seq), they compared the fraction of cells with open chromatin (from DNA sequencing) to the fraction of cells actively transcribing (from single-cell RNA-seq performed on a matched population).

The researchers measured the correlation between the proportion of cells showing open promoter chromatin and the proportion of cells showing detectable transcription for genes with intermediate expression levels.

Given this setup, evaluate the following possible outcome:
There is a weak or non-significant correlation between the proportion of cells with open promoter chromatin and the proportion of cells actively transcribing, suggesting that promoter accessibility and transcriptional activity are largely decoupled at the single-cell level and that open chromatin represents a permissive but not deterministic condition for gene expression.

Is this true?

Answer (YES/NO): NO